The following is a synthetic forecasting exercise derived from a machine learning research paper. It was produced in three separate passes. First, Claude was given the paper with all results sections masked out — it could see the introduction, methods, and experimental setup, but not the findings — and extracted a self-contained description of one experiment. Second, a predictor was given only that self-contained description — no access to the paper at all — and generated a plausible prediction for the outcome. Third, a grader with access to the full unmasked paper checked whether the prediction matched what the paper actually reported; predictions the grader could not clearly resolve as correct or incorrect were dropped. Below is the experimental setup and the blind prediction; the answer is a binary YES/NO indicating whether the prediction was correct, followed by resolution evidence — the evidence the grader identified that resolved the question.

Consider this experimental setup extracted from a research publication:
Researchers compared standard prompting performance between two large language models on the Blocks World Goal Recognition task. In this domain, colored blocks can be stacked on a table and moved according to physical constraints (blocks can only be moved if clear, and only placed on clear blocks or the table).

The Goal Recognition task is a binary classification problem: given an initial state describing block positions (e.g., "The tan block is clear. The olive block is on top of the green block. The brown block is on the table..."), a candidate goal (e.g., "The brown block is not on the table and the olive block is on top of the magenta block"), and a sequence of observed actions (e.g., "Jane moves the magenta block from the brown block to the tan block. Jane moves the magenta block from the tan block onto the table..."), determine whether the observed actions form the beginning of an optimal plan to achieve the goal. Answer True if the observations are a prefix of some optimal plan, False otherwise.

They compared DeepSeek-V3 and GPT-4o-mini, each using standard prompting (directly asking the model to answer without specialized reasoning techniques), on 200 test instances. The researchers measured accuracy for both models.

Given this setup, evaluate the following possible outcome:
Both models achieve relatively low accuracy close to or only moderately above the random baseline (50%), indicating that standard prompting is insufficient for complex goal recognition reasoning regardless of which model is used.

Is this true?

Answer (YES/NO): NO